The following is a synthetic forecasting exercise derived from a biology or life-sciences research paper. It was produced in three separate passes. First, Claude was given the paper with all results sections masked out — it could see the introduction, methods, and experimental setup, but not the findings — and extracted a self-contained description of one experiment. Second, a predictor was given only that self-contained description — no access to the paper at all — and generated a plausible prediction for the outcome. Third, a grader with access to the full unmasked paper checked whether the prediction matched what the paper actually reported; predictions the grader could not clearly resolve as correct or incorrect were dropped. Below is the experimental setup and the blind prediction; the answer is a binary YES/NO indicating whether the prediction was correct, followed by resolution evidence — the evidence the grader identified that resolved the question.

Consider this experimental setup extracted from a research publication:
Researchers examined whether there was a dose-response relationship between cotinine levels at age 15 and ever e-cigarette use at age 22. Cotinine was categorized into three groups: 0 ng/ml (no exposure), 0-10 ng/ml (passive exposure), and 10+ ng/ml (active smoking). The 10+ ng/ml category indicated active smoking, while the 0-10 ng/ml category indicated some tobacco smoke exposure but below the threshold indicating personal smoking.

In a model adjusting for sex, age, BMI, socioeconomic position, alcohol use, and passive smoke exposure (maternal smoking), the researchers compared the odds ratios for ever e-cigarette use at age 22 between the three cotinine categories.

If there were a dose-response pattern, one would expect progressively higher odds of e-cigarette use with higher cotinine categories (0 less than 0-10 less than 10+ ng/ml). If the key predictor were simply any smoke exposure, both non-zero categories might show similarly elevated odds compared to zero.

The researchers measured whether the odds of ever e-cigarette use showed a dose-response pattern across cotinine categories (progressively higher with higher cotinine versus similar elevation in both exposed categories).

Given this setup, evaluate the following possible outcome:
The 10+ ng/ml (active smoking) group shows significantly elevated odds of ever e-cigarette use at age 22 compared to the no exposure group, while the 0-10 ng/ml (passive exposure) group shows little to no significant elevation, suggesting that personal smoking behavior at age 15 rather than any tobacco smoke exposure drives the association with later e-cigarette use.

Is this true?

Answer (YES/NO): YES